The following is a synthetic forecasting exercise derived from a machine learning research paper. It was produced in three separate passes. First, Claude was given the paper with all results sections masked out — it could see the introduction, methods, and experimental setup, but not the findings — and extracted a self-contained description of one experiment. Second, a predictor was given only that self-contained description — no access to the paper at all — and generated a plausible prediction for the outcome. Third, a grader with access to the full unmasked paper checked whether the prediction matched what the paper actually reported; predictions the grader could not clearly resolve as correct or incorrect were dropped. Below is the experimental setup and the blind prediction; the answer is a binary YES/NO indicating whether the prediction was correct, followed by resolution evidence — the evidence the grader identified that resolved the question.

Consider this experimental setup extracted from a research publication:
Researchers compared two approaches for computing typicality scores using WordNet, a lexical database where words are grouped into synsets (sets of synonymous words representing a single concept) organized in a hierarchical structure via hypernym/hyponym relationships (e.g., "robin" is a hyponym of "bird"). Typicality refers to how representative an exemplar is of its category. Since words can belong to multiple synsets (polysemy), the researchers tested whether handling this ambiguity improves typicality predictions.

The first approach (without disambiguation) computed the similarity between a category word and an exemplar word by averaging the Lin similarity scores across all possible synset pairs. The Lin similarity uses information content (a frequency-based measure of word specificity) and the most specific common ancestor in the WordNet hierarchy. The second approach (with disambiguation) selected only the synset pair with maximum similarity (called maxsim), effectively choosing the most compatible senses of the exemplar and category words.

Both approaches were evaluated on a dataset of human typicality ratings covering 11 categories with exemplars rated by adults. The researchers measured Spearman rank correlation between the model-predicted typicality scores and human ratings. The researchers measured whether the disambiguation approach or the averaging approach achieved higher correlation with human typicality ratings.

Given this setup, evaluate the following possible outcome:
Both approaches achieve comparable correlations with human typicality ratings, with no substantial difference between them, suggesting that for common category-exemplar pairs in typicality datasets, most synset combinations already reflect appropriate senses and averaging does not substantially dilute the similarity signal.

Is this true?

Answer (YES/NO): NO